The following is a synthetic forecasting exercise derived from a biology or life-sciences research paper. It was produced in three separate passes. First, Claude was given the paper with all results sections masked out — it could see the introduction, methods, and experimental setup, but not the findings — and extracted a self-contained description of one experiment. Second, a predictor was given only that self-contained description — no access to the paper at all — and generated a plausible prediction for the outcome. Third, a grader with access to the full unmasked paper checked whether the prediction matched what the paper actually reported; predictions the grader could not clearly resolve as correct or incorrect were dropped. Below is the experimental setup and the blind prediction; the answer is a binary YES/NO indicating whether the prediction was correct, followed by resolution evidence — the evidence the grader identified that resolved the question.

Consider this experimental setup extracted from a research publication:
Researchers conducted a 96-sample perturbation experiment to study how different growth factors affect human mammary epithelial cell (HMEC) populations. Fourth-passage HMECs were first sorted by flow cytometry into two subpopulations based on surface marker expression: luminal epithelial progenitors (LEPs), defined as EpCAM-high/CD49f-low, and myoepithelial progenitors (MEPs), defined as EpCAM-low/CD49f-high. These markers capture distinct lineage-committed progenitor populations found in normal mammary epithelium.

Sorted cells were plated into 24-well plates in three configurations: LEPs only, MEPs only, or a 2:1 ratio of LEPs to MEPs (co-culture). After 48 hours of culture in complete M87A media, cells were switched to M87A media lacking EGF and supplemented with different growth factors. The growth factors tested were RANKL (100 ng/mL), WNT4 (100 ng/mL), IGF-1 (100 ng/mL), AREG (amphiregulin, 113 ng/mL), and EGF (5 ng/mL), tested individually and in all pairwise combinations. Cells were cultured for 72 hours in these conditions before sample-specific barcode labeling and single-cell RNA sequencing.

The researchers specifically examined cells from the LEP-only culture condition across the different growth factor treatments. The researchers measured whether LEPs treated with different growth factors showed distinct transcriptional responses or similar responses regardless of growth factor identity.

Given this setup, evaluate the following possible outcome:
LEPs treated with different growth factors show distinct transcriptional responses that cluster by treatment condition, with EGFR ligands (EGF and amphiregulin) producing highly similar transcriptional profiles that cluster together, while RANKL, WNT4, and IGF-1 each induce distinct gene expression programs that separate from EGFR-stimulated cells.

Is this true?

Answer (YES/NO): NO